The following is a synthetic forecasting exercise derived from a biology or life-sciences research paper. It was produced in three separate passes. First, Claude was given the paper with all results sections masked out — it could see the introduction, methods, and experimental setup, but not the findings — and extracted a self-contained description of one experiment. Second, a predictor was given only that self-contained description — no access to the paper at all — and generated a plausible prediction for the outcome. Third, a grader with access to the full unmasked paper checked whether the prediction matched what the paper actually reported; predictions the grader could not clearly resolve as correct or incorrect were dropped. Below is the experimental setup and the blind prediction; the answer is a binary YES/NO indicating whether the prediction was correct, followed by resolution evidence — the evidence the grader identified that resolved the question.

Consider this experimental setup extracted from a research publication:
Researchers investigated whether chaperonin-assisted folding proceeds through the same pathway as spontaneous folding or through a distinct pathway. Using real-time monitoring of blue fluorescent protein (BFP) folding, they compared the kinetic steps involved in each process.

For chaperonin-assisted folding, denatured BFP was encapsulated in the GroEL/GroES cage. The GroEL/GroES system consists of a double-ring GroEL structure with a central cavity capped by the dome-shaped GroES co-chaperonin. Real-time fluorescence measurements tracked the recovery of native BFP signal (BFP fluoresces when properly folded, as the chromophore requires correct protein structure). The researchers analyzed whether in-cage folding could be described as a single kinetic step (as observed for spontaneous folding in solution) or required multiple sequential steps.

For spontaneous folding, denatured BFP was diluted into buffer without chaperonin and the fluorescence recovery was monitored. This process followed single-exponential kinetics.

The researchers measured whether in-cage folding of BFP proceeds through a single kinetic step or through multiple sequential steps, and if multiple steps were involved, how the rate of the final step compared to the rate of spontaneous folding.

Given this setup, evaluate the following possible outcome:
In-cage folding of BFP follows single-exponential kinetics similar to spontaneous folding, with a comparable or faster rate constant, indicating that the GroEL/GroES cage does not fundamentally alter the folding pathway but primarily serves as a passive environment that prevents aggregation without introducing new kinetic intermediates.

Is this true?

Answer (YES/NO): NO